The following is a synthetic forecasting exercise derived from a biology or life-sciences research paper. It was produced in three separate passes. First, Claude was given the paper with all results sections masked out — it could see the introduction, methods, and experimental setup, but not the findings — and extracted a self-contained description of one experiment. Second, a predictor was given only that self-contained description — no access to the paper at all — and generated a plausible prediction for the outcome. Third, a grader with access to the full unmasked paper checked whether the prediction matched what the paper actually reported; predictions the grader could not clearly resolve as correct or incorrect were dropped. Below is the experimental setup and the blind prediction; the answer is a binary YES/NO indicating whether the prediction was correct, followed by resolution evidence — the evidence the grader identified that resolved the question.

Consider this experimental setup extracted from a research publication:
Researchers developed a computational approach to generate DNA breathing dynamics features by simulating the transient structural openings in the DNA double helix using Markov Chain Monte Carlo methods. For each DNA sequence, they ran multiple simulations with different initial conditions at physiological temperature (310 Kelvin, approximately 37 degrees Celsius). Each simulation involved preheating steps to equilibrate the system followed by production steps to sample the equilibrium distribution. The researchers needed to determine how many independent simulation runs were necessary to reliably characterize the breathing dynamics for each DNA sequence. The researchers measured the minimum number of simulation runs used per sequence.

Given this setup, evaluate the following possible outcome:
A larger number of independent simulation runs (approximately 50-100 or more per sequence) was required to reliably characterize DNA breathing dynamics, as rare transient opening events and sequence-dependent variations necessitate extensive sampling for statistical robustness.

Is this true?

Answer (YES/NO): YES